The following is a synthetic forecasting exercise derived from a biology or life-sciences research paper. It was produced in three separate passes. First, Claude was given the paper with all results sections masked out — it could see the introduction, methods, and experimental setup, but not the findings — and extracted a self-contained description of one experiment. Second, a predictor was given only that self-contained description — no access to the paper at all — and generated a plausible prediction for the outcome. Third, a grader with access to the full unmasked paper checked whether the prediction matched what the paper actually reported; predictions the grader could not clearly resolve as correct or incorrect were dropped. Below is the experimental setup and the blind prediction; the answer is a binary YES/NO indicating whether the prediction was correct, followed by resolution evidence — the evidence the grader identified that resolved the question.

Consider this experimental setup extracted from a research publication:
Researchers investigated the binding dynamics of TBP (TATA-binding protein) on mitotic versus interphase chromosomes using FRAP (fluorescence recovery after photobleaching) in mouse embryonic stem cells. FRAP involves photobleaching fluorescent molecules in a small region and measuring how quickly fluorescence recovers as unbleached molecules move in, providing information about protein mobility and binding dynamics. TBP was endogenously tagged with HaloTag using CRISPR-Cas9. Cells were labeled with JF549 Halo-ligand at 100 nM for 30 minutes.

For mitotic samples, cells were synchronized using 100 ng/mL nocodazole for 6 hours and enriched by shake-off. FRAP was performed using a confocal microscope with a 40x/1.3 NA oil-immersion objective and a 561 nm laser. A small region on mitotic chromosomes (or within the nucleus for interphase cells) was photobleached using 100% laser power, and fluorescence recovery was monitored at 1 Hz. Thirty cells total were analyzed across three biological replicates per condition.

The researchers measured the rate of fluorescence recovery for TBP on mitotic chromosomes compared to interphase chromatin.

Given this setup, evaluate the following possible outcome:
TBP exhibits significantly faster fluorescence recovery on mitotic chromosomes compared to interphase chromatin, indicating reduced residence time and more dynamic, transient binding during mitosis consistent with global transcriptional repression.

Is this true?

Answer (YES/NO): NO